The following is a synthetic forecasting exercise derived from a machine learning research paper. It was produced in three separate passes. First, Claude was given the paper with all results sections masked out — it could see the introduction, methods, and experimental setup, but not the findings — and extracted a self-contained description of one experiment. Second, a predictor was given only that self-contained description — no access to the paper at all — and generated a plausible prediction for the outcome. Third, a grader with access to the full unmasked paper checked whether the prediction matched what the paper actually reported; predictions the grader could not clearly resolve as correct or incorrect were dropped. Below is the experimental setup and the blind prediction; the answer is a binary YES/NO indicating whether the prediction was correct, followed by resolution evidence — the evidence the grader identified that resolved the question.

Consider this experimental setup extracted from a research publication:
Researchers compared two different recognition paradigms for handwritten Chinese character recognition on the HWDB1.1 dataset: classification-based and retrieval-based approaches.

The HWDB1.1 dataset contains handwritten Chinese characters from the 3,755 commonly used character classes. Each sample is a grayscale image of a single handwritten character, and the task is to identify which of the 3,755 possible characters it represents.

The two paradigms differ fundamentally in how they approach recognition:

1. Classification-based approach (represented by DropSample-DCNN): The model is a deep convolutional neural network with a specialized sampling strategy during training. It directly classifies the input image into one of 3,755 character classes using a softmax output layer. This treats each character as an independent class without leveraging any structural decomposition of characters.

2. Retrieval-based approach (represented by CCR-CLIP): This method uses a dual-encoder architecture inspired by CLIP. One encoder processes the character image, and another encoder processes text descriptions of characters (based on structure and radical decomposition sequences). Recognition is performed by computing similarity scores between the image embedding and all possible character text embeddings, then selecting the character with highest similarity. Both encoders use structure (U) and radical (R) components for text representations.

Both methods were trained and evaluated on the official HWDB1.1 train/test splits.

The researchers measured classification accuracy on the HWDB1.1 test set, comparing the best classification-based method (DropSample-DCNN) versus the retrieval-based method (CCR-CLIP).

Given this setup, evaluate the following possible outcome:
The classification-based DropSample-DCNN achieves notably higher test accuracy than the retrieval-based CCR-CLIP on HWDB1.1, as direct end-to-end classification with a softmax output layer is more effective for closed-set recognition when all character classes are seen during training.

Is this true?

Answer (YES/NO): NO